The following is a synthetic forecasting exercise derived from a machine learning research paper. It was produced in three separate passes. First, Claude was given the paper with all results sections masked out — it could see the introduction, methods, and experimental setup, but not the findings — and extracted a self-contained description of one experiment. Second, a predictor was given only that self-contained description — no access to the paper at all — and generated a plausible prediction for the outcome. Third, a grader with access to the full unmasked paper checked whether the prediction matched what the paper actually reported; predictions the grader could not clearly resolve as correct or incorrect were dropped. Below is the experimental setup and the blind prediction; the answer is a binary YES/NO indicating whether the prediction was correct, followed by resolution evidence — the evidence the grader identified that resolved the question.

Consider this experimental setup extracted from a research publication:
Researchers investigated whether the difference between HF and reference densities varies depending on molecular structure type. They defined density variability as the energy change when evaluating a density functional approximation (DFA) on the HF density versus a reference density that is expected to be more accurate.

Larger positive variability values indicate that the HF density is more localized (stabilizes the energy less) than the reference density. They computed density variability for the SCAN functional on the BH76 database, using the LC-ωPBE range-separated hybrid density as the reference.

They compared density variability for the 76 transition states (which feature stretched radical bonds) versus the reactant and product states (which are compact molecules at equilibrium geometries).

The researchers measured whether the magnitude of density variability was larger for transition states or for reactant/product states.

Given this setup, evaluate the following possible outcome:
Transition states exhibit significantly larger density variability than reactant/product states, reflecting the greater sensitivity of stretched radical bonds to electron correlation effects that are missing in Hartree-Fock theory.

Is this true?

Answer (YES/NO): YES